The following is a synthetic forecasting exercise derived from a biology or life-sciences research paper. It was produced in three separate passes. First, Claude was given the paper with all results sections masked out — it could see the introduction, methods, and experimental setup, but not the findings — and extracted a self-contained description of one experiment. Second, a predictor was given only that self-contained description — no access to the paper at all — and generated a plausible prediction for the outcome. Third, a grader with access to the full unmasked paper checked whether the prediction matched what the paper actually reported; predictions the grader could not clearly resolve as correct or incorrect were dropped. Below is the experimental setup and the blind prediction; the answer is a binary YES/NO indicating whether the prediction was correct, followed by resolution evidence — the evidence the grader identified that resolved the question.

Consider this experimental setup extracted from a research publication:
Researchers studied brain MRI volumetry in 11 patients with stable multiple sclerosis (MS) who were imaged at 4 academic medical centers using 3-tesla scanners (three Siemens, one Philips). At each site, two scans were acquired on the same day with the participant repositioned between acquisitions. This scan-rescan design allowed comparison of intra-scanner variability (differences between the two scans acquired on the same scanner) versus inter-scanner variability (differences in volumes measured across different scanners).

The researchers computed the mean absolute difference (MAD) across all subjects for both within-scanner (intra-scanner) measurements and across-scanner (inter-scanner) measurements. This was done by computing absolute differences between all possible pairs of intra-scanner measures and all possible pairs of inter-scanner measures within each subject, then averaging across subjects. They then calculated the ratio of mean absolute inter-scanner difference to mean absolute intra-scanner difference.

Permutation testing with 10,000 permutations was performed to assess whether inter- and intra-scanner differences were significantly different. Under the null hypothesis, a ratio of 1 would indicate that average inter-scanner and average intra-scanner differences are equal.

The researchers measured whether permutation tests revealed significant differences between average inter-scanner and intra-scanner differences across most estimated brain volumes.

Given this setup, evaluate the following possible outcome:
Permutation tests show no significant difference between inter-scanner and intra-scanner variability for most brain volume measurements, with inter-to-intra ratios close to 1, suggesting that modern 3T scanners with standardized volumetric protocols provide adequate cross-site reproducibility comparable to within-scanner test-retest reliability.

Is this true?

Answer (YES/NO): NO